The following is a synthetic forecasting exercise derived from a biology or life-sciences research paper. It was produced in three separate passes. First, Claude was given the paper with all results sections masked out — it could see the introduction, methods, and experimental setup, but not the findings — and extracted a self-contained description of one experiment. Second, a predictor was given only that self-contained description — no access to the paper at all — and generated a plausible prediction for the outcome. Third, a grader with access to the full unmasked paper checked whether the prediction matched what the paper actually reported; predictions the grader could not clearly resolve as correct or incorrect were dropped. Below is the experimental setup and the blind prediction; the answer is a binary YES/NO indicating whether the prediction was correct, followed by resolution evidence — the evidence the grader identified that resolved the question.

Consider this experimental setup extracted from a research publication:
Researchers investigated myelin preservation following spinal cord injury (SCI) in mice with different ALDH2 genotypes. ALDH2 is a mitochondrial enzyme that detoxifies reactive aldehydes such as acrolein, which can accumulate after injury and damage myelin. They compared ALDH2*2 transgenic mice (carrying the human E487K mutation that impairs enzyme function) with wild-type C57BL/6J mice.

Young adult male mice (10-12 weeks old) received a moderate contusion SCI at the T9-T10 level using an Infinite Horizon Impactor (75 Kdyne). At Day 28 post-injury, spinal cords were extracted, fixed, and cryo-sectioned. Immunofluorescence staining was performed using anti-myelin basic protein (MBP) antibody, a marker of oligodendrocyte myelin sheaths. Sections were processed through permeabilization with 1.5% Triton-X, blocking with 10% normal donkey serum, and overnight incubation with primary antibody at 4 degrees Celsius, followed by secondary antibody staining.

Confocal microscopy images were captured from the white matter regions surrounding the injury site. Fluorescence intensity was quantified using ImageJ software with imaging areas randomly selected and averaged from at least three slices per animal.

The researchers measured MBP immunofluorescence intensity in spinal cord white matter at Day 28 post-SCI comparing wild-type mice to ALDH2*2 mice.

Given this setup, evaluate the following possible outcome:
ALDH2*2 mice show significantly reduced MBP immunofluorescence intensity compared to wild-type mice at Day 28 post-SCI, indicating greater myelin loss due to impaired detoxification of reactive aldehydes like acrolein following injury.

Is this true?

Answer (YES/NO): YES